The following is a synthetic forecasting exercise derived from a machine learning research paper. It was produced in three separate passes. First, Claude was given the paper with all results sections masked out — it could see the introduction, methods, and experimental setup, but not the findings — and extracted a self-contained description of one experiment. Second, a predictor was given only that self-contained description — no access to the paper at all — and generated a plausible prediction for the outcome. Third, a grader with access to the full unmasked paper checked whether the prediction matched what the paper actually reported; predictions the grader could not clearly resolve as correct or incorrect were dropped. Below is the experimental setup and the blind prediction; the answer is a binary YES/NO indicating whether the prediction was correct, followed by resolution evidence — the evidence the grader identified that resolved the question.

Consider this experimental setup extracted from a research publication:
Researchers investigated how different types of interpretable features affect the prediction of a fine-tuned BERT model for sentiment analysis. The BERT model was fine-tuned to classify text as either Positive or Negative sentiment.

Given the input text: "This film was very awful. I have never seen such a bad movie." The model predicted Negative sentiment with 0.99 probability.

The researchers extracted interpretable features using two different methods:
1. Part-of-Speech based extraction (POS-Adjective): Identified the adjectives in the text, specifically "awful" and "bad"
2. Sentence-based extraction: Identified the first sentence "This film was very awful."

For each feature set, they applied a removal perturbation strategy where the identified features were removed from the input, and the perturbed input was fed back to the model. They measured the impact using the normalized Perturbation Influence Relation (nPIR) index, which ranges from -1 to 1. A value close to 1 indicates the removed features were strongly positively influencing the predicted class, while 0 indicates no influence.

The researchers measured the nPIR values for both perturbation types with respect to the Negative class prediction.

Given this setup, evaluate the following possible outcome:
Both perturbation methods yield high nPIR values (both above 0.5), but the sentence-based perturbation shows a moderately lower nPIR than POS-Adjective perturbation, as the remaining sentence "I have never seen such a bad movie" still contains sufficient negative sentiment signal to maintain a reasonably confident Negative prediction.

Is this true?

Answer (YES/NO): NO